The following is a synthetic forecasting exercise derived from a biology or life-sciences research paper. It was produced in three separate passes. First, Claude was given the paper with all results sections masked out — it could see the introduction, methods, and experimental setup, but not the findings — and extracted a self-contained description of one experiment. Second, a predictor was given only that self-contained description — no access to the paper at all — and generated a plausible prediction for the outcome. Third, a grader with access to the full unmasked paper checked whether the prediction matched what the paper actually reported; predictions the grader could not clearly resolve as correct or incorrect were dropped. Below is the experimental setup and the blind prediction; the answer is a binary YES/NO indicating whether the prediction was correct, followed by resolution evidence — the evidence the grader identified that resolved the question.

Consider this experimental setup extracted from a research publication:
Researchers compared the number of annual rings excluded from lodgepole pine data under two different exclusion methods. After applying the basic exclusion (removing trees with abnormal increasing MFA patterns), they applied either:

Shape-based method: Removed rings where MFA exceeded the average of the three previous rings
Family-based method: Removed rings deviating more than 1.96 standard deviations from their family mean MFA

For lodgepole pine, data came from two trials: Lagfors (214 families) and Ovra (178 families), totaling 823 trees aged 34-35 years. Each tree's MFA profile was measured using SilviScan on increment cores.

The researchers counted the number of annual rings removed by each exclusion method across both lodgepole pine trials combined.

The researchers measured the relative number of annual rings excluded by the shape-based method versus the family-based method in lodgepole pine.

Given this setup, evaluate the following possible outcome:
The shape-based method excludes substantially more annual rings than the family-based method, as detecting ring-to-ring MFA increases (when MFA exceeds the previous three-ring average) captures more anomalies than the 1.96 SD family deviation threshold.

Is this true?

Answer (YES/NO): YES